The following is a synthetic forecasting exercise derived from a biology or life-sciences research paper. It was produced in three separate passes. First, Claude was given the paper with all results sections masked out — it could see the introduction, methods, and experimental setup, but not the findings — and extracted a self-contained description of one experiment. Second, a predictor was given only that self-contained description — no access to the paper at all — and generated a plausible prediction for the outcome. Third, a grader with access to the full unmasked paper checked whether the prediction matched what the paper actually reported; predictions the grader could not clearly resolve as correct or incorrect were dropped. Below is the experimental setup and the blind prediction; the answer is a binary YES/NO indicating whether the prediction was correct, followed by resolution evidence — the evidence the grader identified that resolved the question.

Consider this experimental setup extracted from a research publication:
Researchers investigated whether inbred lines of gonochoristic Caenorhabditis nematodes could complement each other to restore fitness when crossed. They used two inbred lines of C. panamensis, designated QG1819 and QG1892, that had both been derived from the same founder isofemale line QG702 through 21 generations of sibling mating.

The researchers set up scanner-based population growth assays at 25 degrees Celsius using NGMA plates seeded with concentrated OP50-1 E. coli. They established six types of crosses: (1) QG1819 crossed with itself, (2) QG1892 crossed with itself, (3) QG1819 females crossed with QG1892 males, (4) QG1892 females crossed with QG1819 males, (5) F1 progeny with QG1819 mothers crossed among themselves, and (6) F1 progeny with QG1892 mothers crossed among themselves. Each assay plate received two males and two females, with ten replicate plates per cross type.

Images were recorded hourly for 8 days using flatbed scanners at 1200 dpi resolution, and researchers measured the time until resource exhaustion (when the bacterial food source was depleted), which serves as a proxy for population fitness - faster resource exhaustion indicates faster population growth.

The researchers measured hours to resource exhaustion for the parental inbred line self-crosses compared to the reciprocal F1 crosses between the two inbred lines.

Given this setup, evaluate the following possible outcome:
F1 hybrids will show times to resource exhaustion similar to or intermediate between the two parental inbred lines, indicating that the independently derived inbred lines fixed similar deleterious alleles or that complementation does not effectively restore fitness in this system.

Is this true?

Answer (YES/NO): NO